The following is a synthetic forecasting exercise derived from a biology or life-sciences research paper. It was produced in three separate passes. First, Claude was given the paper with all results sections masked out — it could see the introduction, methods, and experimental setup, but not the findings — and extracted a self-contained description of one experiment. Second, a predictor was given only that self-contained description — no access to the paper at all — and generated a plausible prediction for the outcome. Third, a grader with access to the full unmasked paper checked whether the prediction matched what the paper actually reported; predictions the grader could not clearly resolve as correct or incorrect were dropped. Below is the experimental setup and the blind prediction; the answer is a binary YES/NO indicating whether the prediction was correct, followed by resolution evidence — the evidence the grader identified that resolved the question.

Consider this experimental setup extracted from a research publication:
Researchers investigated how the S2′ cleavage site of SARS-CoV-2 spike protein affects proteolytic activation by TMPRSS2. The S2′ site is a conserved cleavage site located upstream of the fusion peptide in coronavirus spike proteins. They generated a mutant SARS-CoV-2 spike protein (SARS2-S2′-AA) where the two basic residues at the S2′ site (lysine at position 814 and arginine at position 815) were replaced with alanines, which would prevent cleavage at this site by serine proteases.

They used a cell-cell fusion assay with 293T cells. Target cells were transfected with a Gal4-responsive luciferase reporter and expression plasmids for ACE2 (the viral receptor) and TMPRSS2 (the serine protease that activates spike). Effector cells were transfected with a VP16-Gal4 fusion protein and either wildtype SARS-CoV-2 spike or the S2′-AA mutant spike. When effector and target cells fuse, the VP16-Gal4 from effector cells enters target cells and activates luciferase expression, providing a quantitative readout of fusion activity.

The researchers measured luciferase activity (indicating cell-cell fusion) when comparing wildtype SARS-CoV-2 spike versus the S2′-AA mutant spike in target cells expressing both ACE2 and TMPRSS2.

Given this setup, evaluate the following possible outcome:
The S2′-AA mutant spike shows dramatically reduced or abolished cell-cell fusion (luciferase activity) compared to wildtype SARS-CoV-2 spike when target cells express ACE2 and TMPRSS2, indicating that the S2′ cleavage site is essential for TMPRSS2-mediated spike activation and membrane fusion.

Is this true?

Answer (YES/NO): YES